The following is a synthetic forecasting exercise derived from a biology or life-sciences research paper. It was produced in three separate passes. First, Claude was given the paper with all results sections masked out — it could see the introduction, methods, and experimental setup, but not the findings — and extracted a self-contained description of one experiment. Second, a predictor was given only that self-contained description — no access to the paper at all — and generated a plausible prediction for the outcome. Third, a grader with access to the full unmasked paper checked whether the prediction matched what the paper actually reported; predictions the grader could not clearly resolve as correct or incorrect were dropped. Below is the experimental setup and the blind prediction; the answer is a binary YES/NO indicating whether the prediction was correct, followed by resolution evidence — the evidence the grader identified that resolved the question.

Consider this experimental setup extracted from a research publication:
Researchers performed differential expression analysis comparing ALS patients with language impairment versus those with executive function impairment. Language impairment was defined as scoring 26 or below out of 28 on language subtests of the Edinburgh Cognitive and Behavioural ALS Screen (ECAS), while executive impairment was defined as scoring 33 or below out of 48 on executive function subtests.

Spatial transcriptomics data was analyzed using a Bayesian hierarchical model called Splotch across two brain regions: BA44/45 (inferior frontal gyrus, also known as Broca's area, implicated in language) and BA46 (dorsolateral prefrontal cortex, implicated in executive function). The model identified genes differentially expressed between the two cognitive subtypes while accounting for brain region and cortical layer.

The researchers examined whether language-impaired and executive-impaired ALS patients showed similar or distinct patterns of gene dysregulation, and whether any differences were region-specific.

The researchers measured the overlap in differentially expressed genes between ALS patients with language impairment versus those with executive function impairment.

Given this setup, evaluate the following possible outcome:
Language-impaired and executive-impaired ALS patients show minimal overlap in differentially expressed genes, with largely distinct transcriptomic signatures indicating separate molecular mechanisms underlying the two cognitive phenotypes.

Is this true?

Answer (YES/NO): YES